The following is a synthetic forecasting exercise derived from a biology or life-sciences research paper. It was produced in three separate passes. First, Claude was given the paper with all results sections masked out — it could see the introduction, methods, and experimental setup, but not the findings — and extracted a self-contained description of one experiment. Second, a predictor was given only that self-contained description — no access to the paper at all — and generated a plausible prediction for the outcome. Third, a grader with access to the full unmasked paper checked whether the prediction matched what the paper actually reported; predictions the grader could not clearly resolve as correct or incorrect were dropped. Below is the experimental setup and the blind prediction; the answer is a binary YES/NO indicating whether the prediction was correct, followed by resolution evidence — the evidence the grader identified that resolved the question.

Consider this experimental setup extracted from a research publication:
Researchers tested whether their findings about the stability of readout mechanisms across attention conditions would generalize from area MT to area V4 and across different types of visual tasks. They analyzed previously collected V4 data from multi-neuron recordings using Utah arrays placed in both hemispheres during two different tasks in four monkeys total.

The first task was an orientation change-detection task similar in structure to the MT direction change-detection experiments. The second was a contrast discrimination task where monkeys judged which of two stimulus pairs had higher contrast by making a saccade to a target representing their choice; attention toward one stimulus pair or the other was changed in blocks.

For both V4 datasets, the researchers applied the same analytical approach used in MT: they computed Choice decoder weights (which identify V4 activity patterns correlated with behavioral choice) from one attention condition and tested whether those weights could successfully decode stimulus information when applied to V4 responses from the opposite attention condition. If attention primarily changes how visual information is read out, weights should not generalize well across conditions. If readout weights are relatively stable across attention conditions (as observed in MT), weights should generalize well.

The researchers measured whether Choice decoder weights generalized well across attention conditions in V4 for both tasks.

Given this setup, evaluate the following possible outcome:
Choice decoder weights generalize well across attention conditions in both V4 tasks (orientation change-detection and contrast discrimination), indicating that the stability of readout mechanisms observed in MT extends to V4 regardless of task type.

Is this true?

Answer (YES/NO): NO